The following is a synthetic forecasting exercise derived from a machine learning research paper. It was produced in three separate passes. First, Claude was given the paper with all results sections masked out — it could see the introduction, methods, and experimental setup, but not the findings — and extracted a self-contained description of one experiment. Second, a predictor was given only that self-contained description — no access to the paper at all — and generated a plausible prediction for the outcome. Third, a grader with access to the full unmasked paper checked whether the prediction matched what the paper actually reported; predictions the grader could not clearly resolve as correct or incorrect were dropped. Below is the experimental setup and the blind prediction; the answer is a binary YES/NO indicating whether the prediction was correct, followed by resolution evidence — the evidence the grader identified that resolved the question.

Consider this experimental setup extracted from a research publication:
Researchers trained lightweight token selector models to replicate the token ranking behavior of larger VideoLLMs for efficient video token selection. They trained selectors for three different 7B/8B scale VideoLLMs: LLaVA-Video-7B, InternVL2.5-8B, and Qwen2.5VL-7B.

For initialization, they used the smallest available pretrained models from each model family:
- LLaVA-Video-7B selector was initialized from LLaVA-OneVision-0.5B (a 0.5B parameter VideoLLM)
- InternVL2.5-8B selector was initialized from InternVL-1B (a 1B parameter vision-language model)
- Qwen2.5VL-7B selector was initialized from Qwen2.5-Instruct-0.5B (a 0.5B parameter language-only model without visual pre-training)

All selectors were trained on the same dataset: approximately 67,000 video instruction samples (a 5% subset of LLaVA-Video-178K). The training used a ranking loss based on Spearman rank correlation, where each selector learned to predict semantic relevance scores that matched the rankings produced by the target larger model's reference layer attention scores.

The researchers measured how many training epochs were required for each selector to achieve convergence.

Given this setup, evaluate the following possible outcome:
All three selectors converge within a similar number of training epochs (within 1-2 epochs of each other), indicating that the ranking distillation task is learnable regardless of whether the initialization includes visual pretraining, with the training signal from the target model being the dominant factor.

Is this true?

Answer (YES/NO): NO